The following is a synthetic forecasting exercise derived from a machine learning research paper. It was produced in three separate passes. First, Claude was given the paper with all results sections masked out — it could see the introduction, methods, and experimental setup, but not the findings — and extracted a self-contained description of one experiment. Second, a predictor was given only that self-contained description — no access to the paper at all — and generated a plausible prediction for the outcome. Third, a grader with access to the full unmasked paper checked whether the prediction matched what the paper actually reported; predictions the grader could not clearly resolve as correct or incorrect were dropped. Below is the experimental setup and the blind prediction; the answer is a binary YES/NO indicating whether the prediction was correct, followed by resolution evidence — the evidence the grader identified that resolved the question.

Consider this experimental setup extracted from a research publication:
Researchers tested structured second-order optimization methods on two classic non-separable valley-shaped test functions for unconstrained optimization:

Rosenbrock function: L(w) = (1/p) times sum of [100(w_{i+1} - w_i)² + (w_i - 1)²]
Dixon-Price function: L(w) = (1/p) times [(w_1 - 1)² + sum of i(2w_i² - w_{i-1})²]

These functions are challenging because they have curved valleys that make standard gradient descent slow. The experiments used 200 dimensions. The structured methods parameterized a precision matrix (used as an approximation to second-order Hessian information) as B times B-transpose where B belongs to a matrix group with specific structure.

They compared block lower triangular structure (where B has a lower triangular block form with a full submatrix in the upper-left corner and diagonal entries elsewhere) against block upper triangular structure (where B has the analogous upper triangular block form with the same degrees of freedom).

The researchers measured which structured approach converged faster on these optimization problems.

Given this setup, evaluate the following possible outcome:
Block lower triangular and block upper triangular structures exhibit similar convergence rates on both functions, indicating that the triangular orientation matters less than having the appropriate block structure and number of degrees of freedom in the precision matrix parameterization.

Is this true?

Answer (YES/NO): NO